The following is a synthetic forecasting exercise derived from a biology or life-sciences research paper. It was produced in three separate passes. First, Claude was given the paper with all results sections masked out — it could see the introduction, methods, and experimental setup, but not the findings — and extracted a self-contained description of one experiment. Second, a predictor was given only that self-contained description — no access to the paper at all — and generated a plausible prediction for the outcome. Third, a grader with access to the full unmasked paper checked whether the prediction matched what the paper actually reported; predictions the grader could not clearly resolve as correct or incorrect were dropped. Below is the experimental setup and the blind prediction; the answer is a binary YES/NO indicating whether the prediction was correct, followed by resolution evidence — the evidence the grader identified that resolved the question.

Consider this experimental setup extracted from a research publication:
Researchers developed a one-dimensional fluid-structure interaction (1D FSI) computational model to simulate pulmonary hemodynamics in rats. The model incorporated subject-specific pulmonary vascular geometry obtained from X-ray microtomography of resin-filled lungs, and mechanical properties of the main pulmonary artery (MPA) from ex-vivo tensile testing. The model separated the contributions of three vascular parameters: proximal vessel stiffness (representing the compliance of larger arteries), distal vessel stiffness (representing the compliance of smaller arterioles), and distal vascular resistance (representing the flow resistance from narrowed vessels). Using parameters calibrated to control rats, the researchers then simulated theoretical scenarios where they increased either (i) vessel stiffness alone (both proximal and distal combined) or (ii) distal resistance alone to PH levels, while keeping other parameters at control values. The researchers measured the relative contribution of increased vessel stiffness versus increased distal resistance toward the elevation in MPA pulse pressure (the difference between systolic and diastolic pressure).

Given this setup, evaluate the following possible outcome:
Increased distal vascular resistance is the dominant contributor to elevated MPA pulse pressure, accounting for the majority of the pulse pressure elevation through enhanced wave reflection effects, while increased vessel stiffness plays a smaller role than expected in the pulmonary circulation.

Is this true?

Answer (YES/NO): NO